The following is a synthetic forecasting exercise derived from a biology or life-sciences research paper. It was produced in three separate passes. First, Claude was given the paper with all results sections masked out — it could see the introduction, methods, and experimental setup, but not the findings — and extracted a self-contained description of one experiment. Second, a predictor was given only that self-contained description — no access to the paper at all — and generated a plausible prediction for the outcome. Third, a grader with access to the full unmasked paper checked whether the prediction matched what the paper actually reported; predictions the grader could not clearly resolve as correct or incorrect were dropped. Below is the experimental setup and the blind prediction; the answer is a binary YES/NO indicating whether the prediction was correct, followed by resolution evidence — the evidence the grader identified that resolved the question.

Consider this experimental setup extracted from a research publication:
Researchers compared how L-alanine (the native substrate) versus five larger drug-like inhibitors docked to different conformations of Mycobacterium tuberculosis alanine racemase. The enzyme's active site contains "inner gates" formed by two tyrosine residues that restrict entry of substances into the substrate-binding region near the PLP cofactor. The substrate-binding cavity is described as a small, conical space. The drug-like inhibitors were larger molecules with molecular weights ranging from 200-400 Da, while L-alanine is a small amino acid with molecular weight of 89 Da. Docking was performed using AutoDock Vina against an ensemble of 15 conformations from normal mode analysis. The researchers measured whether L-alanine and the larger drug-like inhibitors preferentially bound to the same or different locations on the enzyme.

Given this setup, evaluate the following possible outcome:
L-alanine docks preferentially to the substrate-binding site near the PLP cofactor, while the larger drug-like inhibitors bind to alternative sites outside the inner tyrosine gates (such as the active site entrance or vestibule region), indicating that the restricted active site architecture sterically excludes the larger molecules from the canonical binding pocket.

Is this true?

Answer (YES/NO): NO